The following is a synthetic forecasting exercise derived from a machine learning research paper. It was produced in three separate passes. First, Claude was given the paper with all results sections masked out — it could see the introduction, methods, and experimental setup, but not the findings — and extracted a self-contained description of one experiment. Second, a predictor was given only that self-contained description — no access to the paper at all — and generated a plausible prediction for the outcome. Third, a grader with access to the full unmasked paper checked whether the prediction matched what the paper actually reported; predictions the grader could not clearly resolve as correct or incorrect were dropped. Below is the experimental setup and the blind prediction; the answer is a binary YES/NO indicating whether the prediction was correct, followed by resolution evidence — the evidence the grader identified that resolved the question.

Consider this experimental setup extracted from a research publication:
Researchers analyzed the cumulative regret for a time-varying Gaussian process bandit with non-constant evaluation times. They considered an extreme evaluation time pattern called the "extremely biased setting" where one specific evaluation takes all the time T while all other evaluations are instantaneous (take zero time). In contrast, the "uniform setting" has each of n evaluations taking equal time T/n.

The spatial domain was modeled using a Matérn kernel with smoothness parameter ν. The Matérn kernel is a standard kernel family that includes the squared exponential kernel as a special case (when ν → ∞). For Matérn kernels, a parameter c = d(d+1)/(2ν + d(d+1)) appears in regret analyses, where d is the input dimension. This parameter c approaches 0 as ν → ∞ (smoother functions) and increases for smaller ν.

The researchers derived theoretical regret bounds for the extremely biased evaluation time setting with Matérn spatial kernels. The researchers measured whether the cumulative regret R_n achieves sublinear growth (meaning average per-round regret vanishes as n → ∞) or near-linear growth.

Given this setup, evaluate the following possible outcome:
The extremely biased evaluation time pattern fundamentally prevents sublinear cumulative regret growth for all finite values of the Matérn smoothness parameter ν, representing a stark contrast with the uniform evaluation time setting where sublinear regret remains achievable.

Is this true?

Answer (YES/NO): NO